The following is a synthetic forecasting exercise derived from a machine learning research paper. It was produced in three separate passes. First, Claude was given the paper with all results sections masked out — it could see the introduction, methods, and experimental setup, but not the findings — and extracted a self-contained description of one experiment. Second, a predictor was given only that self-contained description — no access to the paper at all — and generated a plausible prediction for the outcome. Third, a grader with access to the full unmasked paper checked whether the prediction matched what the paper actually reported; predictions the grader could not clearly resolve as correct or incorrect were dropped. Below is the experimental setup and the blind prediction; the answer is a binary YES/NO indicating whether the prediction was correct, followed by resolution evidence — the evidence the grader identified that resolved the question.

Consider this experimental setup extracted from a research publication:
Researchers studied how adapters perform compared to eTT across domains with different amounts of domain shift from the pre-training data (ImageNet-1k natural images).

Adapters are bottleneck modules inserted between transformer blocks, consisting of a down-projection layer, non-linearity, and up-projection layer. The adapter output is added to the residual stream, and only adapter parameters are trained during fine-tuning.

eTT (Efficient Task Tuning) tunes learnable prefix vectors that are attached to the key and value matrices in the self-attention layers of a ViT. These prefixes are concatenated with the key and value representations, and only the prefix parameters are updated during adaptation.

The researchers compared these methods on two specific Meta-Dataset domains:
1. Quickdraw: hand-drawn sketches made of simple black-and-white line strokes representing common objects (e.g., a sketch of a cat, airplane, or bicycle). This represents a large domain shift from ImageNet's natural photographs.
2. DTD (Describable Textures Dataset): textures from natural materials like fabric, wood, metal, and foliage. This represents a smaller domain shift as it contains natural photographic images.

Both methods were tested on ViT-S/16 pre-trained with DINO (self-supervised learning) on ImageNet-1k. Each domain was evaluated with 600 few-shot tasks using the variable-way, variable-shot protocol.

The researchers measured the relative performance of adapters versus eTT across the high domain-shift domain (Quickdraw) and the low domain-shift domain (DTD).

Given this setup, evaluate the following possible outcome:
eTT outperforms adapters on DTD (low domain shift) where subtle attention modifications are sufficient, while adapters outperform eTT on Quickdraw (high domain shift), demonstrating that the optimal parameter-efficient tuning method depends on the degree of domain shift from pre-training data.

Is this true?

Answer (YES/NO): NO